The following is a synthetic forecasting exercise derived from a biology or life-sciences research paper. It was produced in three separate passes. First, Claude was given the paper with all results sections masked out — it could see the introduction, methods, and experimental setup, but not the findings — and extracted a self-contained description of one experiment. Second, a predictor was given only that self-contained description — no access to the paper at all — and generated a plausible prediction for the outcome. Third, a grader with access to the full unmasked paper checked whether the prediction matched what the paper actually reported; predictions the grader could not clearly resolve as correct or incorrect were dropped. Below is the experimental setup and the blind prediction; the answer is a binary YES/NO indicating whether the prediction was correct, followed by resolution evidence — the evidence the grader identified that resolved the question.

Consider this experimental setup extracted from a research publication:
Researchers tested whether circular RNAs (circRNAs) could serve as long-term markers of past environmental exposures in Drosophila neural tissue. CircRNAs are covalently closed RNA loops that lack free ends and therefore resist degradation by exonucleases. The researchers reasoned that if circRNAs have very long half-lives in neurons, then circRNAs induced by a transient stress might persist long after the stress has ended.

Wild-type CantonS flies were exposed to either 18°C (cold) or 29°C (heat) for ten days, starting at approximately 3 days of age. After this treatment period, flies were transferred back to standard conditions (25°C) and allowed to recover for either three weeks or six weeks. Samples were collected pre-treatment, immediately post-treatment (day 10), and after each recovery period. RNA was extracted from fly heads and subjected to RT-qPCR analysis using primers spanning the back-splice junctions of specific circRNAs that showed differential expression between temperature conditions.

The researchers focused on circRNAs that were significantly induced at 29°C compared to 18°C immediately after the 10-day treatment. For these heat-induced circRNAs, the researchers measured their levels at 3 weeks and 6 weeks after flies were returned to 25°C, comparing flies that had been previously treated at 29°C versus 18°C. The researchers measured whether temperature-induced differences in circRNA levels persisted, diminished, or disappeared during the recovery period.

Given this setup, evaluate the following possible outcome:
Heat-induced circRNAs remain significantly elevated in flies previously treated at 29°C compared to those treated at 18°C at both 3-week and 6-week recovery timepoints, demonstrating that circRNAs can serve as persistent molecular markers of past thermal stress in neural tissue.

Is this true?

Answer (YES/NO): YES